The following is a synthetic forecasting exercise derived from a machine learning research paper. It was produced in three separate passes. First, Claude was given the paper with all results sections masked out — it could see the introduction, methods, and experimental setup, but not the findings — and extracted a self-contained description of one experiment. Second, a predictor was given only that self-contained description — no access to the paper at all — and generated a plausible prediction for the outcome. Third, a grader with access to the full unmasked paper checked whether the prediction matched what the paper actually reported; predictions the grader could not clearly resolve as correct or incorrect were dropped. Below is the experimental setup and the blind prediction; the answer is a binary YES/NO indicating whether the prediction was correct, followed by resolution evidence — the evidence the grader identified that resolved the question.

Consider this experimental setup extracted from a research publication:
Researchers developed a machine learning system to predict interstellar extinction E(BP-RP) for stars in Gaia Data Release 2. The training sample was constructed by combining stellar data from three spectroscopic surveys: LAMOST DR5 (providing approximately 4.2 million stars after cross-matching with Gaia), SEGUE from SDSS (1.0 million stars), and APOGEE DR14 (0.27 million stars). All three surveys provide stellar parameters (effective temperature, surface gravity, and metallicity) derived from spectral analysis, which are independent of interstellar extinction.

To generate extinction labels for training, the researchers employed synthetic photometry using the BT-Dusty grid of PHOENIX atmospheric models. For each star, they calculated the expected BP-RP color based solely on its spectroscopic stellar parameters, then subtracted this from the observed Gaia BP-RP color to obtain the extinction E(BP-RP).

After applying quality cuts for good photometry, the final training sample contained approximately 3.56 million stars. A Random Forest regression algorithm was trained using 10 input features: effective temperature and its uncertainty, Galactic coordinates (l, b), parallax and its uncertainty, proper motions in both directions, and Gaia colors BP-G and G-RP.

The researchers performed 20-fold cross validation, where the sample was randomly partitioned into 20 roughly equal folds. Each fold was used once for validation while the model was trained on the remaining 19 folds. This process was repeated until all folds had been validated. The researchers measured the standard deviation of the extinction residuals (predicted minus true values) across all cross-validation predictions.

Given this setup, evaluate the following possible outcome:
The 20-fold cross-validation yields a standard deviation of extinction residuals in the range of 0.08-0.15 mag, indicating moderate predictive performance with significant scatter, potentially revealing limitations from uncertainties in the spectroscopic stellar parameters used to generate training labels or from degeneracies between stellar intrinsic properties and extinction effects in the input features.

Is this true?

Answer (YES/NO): NO